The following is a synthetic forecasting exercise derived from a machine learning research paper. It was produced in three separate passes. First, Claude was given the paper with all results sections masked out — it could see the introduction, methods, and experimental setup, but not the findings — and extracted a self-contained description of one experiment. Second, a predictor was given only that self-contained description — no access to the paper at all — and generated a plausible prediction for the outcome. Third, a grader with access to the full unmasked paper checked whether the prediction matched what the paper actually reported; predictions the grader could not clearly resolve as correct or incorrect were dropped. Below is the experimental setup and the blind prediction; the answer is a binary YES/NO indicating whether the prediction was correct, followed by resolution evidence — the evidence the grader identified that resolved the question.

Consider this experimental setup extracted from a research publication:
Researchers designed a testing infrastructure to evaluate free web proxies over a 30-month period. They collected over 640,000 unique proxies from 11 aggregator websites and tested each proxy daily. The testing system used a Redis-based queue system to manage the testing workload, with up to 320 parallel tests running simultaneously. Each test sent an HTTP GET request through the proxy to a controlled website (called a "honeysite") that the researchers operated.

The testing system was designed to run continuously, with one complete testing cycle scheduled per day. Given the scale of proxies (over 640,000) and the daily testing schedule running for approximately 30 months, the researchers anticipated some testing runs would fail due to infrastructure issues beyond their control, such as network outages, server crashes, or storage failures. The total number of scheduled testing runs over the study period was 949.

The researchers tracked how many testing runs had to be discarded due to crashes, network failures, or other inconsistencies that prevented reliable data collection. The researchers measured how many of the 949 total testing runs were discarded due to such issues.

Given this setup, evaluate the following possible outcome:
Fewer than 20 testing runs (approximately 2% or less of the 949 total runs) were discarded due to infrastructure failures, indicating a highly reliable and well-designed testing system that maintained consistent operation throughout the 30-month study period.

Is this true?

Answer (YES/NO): NO